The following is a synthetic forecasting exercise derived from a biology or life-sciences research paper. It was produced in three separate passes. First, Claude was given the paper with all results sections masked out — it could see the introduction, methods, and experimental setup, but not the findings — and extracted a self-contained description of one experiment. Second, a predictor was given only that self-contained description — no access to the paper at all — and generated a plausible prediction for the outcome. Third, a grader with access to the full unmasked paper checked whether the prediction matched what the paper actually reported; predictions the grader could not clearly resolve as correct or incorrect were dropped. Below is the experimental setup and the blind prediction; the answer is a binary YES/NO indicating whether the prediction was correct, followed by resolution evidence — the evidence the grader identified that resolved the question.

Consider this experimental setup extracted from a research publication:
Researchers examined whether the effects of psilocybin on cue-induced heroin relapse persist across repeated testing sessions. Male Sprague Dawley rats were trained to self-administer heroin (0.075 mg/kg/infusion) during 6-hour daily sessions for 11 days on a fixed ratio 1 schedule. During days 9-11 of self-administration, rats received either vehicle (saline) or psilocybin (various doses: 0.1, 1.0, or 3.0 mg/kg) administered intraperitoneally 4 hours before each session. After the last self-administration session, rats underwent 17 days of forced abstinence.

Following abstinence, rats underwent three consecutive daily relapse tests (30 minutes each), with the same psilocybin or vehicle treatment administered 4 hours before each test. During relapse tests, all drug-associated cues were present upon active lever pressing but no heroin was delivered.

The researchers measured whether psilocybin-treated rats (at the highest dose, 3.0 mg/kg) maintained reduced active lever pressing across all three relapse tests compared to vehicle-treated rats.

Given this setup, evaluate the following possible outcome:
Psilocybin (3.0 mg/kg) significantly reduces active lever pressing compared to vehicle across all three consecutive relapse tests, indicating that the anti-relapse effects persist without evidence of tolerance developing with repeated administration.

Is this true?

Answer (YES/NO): NO